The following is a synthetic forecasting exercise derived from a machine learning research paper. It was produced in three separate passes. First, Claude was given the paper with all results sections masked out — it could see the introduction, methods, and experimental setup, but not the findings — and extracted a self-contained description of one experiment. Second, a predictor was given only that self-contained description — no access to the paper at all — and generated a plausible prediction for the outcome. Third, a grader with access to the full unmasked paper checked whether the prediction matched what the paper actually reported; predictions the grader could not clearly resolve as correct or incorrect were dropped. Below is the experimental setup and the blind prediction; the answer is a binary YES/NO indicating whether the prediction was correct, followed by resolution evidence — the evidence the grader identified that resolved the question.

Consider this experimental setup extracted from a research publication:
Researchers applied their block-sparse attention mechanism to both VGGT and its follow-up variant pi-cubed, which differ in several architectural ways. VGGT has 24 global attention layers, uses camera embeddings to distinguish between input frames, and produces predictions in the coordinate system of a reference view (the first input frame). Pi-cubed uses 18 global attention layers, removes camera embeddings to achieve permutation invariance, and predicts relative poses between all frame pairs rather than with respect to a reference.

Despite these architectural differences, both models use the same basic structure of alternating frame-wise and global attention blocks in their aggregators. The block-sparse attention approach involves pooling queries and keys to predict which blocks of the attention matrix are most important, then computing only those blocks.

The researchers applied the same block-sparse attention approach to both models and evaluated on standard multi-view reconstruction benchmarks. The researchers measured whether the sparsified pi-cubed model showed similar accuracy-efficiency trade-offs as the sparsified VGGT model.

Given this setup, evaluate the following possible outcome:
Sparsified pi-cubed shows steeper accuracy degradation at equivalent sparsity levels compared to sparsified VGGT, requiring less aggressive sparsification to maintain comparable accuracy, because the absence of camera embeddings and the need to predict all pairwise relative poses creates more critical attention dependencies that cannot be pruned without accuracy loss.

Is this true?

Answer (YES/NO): NO